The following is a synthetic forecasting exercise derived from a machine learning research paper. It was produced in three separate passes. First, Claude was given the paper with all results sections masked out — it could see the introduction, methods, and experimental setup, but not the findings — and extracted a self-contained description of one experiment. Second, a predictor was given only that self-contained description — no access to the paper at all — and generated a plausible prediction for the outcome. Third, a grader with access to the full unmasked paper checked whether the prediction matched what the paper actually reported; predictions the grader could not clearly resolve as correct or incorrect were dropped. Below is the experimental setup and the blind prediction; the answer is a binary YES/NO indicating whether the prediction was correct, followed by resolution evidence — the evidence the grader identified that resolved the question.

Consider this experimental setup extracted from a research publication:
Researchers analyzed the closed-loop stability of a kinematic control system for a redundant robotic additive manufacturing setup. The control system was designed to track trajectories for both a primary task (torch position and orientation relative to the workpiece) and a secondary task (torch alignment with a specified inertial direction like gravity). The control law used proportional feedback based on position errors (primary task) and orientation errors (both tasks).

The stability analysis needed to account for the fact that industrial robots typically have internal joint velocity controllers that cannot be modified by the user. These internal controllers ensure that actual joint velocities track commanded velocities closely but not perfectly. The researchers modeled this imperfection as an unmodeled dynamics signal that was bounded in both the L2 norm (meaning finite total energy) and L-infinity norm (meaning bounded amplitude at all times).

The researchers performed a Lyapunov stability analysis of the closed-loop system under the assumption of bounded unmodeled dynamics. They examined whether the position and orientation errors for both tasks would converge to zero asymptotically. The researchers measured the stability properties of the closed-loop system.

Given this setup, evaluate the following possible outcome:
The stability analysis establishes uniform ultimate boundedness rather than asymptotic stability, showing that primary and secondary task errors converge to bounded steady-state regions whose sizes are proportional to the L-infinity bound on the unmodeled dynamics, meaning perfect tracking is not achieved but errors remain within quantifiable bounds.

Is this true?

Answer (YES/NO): NO